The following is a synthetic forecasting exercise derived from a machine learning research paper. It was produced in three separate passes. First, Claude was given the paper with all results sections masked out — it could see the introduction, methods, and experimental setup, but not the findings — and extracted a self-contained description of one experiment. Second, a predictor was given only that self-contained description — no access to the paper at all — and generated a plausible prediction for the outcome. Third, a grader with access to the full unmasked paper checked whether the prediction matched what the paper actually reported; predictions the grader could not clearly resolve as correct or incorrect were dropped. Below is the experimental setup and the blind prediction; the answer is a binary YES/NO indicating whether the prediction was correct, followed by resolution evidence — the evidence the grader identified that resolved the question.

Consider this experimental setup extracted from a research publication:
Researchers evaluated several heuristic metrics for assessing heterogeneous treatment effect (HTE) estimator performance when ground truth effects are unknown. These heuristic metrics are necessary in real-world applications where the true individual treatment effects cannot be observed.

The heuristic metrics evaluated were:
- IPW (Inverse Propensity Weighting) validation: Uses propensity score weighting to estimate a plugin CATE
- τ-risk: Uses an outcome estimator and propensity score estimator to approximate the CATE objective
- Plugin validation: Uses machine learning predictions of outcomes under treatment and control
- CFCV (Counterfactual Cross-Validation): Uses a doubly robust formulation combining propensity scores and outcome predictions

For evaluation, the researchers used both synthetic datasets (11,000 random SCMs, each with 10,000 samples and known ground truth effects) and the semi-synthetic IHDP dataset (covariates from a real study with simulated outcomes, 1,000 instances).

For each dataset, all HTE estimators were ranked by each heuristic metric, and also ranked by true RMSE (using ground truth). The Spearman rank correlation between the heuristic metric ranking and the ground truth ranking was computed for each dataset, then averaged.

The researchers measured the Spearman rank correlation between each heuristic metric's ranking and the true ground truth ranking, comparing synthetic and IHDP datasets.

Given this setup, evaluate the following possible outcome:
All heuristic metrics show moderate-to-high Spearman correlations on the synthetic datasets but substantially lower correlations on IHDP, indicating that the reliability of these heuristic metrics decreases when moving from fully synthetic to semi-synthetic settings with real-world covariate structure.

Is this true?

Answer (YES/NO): NO